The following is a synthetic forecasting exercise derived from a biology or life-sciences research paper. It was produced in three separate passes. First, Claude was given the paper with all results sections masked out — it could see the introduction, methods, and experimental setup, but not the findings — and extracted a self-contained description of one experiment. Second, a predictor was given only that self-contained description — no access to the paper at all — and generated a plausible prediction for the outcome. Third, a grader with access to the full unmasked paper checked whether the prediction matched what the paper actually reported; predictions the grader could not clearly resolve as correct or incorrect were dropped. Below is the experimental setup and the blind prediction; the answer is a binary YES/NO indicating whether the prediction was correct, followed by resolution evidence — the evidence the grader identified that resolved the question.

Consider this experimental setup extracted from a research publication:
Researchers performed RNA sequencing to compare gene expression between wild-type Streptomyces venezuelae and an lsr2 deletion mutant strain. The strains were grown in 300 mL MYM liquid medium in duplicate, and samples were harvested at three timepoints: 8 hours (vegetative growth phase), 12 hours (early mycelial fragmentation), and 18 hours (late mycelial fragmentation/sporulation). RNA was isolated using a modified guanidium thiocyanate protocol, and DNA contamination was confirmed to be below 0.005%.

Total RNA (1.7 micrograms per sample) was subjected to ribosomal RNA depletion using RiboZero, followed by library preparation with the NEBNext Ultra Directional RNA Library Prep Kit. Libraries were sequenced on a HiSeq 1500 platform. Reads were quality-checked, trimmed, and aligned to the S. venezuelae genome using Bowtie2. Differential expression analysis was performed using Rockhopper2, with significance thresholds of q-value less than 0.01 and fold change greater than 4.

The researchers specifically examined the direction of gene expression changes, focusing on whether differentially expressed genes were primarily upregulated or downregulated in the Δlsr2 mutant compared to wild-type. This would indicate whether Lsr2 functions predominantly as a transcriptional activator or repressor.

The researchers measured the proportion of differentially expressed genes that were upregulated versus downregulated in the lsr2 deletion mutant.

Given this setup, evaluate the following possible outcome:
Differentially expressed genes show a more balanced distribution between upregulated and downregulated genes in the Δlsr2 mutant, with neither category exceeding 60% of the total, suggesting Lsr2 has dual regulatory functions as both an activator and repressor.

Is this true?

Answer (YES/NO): NO